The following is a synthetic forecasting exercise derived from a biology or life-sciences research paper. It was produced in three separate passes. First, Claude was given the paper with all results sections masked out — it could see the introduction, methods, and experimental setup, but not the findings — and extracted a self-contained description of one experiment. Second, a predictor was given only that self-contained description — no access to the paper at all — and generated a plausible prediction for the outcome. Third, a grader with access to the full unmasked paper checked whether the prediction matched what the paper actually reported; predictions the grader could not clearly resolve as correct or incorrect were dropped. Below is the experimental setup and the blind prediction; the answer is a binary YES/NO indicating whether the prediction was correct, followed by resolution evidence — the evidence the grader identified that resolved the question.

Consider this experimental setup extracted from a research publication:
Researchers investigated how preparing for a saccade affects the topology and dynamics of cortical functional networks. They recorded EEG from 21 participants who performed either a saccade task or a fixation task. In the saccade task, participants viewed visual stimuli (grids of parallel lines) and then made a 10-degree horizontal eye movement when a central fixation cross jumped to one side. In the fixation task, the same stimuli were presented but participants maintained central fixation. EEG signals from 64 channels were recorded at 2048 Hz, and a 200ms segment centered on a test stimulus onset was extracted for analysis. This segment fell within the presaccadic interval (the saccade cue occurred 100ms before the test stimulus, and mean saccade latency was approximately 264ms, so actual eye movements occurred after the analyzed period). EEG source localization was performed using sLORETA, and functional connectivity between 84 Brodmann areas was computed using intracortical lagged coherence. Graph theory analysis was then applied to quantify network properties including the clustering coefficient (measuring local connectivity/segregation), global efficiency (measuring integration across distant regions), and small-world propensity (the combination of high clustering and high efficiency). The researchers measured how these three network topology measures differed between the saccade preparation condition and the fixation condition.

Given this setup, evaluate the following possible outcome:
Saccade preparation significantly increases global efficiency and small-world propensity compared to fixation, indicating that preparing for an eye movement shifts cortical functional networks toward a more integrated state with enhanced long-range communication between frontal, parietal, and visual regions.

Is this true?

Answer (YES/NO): NO